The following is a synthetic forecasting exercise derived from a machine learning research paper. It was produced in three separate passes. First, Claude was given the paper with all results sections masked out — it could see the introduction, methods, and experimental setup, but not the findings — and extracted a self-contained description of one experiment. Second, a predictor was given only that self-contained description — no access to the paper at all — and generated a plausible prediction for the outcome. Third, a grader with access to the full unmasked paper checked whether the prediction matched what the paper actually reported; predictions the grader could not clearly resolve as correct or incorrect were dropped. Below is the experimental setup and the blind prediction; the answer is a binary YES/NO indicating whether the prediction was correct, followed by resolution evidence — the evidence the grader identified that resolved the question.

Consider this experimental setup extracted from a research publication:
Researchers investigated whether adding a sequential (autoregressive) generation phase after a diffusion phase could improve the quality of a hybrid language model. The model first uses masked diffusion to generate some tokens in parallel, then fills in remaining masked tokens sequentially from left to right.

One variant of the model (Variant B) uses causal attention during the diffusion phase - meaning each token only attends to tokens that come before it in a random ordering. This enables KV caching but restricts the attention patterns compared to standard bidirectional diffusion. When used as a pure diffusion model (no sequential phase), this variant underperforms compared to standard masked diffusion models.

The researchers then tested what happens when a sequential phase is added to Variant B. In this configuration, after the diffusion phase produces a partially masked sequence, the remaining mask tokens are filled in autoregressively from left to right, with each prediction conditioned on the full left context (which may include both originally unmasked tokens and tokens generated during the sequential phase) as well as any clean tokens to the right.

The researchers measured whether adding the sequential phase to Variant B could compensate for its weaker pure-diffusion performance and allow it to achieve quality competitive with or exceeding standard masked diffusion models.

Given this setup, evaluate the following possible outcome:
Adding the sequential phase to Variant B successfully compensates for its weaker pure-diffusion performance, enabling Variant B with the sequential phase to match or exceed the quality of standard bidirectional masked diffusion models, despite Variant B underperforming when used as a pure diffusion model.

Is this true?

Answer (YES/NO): YES